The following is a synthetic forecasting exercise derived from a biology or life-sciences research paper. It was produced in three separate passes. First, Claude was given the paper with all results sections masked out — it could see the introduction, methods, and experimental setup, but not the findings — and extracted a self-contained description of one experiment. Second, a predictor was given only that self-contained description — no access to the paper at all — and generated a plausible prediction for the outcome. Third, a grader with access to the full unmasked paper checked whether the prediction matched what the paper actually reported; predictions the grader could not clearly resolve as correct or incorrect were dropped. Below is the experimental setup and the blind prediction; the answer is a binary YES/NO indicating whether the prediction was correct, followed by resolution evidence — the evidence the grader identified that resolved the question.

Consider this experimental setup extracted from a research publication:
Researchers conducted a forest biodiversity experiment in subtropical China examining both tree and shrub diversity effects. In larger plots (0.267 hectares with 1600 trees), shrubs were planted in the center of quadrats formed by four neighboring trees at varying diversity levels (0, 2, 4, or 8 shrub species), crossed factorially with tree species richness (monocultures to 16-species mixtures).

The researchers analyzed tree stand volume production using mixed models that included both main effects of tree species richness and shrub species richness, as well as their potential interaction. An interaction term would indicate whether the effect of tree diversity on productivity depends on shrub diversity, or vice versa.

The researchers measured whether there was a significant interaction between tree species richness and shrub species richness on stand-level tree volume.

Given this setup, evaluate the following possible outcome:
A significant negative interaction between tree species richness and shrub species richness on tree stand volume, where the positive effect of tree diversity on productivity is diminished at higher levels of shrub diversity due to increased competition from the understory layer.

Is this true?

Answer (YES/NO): NO